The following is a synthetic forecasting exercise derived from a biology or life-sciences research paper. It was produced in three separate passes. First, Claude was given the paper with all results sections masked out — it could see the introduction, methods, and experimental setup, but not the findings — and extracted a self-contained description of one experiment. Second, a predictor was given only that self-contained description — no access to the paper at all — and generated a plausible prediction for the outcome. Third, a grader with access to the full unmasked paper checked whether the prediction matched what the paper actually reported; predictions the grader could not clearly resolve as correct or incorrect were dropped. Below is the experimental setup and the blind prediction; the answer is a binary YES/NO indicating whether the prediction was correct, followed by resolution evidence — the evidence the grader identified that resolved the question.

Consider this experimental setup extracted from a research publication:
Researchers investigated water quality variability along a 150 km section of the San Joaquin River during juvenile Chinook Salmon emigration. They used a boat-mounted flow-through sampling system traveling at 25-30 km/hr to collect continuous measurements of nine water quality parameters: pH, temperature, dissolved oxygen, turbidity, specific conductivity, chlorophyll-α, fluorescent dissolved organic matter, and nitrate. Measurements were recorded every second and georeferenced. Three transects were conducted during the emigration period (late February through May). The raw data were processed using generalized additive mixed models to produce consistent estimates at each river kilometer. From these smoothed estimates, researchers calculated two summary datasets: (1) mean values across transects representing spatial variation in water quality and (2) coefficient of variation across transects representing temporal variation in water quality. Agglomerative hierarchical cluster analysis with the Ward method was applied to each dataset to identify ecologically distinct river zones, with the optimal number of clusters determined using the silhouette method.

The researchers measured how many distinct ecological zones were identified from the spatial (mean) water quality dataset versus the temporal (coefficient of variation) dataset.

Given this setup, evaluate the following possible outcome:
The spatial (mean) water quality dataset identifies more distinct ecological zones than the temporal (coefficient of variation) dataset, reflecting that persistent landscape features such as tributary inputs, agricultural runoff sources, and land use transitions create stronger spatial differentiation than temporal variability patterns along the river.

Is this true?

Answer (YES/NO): YES